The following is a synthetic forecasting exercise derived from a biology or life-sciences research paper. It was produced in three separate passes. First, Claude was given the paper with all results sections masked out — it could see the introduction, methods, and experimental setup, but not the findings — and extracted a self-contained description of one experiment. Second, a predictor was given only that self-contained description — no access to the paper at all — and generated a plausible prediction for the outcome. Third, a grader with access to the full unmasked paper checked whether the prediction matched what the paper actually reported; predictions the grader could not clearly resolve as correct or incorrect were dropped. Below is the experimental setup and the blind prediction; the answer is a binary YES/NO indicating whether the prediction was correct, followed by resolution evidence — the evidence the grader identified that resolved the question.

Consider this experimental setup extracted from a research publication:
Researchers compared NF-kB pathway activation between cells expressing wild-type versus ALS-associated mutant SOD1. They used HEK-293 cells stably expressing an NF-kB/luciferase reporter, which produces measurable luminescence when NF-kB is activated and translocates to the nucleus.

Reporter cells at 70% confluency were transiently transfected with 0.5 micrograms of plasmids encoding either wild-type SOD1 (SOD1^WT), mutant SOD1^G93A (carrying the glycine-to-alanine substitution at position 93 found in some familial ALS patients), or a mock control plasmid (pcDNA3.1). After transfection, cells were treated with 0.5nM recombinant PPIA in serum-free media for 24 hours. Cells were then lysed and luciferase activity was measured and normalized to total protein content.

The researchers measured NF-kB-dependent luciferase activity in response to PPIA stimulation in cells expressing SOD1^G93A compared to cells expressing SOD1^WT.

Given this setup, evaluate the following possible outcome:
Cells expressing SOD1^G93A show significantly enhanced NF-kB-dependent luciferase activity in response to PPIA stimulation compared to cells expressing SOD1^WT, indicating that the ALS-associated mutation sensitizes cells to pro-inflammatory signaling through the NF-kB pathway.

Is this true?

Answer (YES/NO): YES